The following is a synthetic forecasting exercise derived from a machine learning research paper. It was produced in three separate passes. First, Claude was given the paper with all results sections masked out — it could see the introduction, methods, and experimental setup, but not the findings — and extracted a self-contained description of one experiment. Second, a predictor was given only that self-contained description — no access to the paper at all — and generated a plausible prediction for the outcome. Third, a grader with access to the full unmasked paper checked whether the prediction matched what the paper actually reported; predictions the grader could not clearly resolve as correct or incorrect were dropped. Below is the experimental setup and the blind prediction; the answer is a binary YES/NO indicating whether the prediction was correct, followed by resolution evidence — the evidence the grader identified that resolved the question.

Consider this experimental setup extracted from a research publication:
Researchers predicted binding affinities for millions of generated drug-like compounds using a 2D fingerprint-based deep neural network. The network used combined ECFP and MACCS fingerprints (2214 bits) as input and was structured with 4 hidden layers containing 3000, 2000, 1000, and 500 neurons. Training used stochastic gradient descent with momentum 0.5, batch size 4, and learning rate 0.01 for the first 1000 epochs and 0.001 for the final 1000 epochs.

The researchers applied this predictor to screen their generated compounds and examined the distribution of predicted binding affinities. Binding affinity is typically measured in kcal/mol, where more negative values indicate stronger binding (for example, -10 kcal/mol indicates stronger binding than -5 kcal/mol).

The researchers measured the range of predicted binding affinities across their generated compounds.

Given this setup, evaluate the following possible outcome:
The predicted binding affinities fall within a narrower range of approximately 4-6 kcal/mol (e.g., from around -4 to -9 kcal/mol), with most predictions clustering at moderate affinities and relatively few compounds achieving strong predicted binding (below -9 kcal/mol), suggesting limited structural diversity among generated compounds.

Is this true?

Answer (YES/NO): NO